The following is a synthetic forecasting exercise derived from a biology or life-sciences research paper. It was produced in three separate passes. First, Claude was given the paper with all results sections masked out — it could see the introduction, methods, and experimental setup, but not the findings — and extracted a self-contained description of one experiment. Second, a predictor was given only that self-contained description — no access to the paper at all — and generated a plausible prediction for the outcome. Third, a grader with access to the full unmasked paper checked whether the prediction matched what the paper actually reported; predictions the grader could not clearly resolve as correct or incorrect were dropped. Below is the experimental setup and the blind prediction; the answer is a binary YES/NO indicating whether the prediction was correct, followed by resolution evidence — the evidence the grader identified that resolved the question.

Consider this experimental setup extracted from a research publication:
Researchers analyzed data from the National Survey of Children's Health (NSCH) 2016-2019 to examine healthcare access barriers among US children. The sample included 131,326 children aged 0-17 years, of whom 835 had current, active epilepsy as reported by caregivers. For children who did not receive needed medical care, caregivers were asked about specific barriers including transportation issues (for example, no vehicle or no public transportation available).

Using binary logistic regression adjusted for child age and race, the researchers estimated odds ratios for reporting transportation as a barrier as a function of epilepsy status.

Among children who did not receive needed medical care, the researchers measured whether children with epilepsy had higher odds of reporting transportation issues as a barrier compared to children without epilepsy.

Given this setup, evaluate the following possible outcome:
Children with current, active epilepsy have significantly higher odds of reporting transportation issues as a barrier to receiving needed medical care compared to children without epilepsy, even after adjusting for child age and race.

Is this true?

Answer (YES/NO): YES